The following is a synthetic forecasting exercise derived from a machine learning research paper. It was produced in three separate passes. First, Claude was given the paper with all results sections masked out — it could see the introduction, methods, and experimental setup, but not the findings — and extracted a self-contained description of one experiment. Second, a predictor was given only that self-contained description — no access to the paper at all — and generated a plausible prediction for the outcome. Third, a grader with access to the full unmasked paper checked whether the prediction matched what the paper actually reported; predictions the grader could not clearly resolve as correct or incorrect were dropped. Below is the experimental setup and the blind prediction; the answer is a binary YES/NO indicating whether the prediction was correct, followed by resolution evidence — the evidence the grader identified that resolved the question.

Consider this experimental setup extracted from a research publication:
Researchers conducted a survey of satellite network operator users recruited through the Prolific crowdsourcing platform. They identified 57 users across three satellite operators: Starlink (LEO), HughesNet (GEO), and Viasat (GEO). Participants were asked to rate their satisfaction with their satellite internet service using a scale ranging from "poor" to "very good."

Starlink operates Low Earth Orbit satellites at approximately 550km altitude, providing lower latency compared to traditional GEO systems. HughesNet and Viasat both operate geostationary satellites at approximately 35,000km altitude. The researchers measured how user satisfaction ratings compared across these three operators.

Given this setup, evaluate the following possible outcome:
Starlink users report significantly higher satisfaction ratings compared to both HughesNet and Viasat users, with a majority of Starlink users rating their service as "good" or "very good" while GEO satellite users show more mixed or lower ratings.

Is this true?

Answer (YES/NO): YES